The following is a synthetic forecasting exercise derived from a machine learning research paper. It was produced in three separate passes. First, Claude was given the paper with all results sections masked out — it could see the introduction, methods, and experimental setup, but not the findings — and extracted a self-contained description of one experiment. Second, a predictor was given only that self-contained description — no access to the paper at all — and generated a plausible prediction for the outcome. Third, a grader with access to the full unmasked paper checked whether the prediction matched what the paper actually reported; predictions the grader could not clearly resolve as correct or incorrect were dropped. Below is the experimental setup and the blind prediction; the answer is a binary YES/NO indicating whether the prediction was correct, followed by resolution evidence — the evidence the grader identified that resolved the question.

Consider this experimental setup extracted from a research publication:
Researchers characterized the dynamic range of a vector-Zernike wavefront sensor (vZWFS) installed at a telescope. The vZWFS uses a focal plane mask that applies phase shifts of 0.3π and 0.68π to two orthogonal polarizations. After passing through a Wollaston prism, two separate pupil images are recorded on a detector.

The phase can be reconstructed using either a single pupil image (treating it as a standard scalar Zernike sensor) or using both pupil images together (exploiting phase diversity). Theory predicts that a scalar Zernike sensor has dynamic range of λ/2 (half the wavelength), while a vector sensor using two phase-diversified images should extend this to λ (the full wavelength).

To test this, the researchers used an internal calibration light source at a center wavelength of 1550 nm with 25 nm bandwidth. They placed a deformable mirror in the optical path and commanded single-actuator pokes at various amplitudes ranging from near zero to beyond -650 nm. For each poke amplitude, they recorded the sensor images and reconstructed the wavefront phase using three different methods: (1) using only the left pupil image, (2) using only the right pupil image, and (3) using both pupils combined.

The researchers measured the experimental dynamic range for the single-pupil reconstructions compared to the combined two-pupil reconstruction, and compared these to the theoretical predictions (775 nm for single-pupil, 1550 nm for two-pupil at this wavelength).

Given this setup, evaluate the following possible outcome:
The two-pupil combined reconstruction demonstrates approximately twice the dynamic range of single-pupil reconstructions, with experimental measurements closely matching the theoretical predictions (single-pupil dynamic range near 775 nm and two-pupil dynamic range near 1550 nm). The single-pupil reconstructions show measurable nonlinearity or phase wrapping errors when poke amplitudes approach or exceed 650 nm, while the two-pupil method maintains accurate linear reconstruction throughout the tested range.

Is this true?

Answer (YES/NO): NO